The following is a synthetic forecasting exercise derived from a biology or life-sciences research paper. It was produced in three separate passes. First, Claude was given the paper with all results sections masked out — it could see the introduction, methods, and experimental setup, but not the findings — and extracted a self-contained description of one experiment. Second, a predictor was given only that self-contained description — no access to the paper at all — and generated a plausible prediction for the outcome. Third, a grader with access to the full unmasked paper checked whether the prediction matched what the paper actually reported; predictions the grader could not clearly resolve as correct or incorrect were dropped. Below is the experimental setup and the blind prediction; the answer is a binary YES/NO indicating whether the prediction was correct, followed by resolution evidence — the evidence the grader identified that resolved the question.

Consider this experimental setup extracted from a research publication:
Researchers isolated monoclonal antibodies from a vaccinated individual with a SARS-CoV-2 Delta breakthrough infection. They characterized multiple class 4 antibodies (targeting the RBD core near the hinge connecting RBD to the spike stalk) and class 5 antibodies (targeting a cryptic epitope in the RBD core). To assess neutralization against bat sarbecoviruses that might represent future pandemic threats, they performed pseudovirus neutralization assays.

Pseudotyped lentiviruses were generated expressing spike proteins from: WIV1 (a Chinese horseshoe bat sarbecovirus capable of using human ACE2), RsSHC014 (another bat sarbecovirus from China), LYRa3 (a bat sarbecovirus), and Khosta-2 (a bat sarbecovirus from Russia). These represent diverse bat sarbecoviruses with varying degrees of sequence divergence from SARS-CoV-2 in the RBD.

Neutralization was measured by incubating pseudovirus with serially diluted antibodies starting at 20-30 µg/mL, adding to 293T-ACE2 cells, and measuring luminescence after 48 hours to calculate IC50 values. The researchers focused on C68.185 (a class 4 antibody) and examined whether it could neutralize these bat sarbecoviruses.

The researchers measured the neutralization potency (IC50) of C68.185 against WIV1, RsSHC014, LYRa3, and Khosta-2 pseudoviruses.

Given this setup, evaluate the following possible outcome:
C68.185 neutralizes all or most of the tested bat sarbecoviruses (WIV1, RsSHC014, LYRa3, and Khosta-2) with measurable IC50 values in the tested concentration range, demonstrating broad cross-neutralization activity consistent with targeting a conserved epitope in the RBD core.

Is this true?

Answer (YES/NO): YES